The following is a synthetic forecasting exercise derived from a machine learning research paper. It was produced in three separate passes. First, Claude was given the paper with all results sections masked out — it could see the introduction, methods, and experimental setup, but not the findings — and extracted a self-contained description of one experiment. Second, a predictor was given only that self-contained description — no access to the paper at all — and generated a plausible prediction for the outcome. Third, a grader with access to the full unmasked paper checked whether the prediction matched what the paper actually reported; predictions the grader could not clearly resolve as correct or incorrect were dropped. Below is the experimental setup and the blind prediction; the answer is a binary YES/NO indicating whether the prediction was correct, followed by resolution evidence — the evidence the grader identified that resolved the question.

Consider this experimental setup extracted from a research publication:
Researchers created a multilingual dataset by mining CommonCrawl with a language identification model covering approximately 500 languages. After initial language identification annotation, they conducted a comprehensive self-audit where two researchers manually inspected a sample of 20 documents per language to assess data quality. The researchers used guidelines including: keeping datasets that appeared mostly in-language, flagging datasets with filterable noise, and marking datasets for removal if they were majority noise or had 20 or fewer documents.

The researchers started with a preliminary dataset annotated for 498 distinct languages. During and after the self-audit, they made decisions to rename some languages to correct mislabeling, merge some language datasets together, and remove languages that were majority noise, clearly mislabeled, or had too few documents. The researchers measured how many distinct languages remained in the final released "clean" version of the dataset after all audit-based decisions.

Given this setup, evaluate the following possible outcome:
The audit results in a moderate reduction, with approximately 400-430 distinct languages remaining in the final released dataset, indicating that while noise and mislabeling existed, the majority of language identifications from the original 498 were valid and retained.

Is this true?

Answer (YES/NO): YES